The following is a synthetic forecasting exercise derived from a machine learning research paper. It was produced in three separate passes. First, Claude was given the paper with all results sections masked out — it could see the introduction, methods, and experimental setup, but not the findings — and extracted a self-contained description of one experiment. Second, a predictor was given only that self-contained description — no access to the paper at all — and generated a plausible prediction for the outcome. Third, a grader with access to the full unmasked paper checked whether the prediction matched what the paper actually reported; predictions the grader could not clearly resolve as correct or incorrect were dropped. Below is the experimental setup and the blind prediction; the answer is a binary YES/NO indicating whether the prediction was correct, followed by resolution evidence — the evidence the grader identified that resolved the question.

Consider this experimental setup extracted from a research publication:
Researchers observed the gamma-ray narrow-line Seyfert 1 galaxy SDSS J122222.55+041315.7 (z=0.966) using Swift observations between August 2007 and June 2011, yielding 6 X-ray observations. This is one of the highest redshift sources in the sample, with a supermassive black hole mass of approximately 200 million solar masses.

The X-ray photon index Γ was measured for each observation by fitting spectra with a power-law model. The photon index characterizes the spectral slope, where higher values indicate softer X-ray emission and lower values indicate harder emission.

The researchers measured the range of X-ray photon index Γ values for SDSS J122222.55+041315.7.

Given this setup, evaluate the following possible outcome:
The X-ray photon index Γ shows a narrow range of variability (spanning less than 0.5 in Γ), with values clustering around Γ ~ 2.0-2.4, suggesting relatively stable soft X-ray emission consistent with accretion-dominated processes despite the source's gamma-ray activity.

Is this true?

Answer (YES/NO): NO